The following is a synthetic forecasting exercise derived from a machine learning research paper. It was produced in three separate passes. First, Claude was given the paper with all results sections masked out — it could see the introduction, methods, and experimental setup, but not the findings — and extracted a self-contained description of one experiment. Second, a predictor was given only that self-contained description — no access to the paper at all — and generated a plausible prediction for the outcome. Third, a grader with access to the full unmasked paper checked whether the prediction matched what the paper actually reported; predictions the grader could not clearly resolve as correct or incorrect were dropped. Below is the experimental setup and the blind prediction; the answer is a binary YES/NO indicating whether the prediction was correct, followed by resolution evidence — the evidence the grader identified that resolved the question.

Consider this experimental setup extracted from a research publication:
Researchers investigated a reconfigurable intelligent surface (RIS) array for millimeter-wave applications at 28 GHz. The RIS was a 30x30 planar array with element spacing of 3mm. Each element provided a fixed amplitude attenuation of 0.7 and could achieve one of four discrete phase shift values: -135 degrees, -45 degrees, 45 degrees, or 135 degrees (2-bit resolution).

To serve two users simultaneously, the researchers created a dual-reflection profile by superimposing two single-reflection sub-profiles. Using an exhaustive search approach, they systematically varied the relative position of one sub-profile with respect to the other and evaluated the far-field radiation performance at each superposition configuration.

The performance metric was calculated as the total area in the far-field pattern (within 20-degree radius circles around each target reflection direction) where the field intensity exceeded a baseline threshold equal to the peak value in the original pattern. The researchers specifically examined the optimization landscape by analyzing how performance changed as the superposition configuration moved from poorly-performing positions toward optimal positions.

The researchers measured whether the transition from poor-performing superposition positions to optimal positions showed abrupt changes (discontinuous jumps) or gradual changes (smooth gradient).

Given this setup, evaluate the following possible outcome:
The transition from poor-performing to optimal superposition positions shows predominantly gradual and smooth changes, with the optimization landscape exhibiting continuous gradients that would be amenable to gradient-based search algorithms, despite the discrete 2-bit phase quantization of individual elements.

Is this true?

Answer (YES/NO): YES